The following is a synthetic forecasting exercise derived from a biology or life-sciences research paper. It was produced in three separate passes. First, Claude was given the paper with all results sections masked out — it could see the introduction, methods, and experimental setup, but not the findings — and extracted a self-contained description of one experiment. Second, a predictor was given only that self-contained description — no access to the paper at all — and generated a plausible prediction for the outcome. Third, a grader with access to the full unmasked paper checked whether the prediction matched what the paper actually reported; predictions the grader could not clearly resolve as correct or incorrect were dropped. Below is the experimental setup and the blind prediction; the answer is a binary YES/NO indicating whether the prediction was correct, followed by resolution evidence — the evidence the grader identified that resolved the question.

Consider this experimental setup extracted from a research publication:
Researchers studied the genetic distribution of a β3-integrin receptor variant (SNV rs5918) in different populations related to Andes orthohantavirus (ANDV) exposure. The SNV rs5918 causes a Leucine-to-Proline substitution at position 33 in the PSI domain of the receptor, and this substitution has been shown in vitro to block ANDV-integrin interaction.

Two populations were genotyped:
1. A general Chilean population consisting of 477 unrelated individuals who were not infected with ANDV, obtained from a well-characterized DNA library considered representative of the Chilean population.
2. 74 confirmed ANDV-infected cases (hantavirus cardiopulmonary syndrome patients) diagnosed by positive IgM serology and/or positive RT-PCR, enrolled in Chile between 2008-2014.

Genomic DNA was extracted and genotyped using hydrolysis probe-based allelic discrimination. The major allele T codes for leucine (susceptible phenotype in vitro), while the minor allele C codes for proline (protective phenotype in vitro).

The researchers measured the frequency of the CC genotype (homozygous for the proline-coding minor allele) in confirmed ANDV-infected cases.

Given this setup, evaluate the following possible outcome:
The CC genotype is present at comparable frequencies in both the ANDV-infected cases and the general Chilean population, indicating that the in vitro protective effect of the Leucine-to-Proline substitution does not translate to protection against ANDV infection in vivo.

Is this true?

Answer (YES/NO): NO